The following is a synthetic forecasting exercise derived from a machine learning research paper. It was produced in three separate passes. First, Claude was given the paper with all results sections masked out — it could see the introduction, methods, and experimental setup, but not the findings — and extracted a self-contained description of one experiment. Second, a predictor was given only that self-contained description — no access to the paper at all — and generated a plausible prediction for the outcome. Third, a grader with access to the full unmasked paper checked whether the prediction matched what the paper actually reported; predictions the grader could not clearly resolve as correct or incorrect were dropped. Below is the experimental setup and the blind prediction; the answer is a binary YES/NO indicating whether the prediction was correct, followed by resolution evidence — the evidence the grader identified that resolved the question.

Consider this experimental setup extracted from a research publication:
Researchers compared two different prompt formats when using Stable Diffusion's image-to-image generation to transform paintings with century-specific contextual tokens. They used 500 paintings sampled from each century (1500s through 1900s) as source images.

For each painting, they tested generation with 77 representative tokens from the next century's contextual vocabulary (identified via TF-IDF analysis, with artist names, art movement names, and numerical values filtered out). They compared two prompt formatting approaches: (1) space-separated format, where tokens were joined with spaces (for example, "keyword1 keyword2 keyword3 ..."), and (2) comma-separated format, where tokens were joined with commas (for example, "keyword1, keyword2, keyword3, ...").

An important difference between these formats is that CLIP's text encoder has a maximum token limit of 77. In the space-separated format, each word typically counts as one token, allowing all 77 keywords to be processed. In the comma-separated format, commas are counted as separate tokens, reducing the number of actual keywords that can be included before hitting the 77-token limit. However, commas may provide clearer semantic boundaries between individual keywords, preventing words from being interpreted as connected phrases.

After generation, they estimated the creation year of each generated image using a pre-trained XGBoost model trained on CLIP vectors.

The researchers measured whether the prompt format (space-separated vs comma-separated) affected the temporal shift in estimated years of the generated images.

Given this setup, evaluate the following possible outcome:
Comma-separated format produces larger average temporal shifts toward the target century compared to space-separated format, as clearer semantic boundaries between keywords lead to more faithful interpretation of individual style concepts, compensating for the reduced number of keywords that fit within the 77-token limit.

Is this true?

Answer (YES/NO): NO